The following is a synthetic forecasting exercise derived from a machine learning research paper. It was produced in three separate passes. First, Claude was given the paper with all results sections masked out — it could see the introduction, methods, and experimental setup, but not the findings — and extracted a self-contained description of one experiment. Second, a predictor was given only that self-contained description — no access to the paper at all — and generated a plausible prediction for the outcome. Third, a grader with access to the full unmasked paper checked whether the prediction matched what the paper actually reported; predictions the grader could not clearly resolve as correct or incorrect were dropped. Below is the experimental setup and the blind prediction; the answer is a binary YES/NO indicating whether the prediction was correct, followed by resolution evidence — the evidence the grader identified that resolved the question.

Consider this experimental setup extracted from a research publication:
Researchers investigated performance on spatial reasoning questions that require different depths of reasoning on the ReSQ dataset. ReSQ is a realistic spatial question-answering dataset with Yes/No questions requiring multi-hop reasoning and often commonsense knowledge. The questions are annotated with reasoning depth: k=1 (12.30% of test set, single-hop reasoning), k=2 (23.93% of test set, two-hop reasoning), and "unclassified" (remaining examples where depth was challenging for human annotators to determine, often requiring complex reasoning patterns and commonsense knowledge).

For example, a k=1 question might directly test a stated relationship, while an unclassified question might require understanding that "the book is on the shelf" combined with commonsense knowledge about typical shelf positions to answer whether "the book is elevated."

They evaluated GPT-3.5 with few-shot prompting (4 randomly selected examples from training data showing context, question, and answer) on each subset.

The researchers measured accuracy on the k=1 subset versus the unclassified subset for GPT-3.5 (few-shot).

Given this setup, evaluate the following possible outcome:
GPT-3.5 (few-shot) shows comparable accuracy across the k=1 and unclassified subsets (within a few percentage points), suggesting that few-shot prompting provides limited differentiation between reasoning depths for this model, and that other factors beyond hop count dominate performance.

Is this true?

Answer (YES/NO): NO